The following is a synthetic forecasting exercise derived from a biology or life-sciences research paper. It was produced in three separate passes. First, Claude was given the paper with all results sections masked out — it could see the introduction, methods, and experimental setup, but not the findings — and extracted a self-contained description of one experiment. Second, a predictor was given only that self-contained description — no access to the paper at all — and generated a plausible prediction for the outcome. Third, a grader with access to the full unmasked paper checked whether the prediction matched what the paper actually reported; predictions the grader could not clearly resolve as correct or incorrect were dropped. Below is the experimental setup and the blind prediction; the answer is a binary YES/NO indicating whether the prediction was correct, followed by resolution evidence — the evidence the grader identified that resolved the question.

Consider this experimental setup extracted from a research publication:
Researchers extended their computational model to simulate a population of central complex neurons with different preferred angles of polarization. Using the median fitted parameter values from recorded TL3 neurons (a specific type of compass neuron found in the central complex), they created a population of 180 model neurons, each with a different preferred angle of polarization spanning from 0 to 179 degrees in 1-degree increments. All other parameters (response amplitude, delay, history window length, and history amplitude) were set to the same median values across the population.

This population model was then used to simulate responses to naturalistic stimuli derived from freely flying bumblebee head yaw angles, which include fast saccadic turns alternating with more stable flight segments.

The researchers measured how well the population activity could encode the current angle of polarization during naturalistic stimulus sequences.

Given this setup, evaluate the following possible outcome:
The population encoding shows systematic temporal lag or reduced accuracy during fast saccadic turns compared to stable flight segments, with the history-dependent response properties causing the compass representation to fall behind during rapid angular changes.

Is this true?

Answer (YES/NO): NO